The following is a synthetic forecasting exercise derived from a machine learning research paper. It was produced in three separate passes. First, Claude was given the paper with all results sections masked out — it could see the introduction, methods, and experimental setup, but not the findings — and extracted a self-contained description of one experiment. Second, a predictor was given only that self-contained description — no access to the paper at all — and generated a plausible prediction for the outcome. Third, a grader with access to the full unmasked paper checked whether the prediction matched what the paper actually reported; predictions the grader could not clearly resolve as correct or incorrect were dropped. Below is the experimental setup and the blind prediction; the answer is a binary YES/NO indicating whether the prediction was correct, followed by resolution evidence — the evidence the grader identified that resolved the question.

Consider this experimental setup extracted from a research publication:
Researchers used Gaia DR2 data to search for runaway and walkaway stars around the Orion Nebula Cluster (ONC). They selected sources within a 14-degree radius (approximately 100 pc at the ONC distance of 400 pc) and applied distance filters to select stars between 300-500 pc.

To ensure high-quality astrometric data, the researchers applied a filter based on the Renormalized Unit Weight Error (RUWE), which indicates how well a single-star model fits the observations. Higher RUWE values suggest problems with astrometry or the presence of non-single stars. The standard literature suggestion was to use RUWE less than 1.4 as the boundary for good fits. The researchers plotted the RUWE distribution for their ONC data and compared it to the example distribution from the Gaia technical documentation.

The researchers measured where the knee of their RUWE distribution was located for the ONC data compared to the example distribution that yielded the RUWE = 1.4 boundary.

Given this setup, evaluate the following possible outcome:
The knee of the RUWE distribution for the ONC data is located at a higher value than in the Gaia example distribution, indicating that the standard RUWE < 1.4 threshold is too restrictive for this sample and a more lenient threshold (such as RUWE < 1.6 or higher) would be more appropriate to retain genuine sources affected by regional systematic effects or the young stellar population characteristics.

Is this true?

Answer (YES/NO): NO